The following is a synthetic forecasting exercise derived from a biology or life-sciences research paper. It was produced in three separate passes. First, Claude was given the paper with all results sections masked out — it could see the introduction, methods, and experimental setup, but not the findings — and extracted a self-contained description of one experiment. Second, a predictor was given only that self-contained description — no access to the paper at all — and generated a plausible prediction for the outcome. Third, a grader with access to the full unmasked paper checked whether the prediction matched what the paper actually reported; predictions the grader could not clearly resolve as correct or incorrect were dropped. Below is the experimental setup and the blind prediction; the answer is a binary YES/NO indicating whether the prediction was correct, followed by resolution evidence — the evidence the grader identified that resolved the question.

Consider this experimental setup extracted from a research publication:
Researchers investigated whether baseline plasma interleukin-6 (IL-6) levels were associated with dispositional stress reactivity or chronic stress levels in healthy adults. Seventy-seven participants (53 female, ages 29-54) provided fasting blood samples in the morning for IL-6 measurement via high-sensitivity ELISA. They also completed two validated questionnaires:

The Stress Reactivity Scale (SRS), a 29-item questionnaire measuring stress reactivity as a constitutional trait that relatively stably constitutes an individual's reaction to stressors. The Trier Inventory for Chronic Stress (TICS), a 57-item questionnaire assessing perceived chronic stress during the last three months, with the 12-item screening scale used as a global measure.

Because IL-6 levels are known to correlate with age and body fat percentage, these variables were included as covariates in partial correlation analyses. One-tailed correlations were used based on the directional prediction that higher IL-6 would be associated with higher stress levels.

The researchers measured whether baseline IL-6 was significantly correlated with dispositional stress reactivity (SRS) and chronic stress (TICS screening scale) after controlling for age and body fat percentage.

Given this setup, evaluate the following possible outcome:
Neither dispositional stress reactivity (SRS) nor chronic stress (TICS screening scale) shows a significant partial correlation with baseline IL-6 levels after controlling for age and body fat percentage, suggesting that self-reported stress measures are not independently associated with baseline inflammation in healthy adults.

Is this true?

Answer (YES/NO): YES